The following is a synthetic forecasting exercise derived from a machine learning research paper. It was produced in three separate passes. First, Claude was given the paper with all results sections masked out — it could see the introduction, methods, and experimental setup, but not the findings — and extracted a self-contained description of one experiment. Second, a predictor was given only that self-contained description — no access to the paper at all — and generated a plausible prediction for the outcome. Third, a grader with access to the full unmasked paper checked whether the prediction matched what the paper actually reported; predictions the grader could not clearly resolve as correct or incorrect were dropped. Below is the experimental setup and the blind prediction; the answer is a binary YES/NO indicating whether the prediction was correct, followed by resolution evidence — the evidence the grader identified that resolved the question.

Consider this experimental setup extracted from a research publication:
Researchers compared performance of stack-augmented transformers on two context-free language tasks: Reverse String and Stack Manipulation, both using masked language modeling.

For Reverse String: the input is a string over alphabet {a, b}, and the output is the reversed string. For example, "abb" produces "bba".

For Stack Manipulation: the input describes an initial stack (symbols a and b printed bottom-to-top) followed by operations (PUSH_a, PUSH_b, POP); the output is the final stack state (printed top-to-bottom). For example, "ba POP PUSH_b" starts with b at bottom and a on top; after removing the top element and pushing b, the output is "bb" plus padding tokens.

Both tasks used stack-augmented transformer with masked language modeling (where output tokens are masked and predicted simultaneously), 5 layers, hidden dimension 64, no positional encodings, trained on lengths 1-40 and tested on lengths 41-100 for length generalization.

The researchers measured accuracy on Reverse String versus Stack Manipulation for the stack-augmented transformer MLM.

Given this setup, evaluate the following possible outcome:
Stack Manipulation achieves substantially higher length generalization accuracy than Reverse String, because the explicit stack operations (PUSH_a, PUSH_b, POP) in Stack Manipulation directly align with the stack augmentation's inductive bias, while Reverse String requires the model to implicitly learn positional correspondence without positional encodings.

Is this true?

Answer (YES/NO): NO